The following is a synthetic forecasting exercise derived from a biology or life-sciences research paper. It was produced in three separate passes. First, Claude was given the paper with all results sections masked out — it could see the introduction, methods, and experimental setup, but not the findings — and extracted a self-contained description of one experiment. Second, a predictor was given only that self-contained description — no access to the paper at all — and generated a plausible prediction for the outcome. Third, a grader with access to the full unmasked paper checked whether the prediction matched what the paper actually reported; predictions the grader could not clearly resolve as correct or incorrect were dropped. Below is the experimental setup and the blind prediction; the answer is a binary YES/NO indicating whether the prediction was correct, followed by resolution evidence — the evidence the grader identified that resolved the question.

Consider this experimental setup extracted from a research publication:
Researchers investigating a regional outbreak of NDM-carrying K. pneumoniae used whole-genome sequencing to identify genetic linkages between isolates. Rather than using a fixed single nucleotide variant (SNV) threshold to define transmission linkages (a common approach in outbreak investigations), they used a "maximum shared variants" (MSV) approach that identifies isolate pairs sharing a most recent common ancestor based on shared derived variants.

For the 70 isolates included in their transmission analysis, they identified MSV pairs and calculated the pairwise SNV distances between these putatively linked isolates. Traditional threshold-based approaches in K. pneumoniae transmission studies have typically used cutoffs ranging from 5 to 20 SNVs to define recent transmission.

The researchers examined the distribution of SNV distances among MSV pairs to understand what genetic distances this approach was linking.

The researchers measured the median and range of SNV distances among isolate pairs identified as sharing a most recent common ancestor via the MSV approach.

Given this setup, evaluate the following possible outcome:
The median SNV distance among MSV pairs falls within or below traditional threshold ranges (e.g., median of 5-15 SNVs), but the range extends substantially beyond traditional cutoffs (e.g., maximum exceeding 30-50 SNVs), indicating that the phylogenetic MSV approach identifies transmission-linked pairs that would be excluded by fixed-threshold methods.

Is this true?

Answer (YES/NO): NO